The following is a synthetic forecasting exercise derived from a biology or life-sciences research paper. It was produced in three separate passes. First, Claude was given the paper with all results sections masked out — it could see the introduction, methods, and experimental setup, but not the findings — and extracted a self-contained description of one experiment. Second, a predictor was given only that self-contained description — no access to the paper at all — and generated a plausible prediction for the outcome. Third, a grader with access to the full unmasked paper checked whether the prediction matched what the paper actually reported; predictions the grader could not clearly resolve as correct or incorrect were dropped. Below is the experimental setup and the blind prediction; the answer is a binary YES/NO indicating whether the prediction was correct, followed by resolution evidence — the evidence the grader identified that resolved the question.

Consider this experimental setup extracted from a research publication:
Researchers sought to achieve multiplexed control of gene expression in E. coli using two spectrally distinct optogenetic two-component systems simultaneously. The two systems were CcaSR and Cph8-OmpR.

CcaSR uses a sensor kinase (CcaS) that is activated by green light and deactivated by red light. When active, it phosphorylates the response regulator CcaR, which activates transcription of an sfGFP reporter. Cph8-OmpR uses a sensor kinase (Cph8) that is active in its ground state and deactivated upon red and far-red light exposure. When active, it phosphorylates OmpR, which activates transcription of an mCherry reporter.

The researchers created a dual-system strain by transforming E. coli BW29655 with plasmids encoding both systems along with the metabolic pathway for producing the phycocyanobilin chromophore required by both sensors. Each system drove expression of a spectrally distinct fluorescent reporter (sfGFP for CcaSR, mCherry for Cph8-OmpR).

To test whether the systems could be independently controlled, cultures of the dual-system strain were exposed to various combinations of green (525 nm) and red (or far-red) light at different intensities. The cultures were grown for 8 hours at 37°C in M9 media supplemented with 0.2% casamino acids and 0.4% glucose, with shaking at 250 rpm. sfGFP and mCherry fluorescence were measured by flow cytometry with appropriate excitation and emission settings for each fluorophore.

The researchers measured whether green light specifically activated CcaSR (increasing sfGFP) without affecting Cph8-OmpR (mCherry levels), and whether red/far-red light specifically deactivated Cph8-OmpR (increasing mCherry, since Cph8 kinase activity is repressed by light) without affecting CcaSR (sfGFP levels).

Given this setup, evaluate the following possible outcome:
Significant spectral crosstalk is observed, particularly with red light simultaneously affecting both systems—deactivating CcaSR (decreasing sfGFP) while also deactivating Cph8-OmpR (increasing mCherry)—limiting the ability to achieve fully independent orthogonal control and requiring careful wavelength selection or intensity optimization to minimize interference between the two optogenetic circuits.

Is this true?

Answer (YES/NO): YES